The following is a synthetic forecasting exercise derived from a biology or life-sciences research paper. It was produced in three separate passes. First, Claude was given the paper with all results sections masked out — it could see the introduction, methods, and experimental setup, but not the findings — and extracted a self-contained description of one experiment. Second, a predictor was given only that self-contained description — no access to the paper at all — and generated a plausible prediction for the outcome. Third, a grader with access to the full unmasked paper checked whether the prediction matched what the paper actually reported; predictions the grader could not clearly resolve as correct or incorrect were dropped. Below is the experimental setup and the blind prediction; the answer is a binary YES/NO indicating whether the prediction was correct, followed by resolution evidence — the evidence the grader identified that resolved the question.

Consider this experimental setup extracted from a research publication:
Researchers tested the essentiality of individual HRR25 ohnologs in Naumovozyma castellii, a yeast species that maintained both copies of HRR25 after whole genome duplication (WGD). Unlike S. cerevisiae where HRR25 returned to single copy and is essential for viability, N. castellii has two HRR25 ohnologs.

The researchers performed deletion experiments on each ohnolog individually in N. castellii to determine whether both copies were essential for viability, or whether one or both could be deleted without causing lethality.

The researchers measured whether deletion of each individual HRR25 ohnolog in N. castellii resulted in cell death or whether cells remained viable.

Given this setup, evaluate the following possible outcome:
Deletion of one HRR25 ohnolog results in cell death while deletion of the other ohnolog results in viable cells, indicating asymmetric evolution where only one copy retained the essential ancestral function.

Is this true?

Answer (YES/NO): YES